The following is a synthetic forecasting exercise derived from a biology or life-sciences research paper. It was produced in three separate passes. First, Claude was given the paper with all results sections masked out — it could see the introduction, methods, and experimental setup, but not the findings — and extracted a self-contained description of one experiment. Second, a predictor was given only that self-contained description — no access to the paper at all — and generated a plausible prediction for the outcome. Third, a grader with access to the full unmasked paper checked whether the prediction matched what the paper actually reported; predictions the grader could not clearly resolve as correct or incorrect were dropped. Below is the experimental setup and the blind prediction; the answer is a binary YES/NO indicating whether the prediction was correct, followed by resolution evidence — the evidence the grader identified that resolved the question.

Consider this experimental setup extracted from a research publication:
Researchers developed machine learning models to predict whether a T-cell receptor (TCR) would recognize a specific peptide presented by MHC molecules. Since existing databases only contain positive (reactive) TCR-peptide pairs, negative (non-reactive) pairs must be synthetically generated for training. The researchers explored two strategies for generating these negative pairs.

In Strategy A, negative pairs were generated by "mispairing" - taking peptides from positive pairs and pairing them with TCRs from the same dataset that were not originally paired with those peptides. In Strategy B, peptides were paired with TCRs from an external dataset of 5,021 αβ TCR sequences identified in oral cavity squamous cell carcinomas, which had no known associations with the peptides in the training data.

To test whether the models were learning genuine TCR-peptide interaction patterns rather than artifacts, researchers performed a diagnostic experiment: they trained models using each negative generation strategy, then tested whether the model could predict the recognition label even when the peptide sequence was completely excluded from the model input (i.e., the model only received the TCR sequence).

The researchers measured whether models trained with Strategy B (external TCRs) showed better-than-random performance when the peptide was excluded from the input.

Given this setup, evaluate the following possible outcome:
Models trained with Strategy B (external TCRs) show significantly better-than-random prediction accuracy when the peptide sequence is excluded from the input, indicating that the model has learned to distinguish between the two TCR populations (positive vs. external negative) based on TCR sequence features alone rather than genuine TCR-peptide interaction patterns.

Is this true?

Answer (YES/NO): YES